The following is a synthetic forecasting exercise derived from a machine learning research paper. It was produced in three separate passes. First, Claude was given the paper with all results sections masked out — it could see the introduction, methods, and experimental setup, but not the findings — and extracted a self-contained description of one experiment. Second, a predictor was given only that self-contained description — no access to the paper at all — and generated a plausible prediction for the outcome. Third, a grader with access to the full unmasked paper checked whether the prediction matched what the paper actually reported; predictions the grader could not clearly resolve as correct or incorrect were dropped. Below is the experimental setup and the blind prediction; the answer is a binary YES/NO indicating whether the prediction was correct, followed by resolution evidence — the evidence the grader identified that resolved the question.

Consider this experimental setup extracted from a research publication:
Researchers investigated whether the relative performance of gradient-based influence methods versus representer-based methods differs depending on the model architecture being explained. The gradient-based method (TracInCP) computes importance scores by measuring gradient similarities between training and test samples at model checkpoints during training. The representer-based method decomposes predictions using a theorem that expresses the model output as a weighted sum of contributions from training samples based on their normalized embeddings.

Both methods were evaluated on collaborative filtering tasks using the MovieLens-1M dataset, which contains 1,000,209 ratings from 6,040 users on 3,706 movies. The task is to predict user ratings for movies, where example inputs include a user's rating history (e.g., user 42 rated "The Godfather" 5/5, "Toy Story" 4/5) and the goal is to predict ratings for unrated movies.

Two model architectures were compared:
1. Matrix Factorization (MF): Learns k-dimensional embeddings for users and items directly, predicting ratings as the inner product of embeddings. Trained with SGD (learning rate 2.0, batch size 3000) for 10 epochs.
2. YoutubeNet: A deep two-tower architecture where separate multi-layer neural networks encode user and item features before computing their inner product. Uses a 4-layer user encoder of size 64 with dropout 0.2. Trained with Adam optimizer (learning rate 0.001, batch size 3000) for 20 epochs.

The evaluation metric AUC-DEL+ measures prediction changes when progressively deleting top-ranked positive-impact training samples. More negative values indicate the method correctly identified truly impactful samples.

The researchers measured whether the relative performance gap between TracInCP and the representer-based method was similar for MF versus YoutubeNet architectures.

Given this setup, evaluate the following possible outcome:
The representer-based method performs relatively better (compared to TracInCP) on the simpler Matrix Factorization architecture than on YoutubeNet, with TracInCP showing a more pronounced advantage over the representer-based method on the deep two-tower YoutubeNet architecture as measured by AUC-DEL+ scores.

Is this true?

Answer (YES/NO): NO